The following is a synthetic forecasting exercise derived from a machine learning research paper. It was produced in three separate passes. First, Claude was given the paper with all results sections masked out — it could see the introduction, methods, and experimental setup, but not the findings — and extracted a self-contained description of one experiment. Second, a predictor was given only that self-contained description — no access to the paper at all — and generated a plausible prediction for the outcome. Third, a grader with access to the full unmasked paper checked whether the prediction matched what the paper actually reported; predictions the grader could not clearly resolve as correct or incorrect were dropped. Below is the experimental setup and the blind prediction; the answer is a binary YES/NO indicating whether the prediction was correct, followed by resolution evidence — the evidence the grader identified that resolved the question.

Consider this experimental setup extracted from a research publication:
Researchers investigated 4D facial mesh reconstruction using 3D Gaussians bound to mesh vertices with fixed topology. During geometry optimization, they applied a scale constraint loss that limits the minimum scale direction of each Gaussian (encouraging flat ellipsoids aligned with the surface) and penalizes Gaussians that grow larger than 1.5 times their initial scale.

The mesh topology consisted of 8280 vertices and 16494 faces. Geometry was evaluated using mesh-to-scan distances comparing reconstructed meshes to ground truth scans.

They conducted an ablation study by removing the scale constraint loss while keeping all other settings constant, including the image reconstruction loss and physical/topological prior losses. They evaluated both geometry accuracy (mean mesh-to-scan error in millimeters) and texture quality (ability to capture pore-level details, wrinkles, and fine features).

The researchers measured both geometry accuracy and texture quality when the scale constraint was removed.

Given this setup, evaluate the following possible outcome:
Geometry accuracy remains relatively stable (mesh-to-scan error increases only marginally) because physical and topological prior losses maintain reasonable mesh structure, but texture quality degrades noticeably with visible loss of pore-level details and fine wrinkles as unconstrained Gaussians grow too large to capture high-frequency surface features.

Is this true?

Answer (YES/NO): YES